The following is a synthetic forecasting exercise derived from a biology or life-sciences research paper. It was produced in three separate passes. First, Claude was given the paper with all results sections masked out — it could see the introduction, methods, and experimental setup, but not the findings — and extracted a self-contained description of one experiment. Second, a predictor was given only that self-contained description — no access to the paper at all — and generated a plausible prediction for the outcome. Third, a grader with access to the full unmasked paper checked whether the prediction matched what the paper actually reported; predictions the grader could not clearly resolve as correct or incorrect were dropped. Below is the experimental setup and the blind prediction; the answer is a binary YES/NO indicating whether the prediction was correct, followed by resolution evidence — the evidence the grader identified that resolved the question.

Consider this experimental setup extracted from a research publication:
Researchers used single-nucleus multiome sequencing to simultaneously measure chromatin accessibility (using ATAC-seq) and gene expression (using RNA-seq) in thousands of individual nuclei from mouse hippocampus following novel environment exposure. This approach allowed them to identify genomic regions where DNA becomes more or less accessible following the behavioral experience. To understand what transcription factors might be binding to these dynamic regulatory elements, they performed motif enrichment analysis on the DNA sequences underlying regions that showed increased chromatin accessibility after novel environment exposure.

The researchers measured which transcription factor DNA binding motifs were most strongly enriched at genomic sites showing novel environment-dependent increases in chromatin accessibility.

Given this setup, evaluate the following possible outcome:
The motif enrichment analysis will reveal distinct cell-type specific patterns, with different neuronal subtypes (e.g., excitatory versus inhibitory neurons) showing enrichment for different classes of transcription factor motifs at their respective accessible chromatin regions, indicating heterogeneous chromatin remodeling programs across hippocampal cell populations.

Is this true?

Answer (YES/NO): NO